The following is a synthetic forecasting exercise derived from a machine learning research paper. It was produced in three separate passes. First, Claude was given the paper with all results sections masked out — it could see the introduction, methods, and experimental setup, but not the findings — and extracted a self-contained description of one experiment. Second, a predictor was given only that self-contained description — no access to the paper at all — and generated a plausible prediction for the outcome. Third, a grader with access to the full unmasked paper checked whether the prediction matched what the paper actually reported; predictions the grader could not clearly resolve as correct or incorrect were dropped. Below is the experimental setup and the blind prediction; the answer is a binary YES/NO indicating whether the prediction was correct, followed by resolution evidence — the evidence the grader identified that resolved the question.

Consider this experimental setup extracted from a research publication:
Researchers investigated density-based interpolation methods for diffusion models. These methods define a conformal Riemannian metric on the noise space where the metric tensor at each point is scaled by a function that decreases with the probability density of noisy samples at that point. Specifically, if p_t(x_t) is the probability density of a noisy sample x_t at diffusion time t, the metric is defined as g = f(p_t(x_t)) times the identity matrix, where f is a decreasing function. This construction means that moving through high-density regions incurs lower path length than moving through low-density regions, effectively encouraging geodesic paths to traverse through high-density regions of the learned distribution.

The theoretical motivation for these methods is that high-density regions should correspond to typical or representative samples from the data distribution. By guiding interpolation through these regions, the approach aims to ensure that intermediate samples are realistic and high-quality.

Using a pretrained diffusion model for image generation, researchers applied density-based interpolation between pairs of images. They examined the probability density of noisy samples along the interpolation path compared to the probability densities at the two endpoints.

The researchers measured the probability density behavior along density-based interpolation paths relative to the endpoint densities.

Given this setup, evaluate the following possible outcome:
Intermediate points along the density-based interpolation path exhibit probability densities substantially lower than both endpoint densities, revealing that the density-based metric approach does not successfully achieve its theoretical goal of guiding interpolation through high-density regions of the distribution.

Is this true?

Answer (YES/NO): NO